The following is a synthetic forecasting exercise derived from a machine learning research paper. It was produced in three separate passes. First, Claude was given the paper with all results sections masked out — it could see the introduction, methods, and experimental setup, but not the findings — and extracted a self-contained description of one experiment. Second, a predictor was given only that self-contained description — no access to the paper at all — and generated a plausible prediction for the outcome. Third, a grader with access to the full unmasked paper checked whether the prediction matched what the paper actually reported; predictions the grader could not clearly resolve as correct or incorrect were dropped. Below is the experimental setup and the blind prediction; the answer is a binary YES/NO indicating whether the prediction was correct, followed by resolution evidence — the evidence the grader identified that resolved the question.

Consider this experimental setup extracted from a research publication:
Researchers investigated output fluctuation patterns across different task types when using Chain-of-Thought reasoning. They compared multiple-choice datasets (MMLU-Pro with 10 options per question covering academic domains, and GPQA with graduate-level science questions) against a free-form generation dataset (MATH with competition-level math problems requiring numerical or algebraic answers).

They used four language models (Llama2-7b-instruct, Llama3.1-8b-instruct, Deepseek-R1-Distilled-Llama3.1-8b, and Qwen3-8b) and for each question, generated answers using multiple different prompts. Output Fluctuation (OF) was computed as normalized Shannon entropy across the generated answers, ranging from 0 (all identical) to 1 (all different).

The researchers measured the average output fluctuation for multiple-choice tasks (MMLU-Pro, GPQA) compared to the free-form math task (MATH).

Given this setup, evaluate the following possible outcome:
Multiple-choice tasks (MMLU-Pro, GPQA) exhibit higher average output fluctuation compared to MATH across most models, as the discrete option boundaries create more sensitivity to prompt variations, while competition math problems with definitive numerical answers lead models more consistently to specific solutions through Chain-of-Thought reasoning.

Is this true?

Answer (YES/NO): YES